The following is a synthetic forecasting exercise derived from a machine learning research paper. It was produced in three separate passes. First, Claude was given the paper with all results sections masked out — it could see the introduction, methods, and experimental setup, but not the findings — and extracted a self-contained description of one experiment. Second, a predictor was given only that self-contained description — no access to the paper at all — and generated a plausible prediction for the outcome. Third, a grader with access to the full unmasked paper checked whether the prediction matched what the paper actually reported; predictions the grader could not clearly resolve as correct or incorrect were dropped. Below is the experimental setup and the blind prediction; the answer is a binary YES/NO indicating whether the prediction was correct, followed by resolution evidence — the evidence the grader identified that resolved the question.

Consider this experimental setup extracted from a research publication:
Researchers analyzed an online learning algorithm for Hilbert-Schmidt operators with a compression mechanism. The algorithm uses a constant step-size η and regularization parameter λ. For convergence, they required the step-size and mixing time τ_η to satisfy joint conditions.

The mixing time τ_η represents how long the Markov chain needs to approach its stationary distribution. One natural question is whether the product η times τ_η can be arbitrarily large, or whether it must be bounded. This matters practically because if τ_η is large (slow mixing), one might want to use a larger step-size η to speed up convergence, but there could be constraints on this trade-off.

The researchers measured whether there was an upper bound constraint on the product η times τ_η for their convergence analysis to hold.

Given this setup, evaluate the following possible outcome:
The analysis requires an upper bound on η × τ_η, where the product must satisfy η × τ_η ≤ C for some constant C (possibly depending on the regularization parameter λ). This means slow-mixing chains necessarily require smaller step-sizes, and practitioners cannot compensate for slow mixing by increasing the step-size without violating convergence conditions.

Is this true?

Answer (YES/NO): YES